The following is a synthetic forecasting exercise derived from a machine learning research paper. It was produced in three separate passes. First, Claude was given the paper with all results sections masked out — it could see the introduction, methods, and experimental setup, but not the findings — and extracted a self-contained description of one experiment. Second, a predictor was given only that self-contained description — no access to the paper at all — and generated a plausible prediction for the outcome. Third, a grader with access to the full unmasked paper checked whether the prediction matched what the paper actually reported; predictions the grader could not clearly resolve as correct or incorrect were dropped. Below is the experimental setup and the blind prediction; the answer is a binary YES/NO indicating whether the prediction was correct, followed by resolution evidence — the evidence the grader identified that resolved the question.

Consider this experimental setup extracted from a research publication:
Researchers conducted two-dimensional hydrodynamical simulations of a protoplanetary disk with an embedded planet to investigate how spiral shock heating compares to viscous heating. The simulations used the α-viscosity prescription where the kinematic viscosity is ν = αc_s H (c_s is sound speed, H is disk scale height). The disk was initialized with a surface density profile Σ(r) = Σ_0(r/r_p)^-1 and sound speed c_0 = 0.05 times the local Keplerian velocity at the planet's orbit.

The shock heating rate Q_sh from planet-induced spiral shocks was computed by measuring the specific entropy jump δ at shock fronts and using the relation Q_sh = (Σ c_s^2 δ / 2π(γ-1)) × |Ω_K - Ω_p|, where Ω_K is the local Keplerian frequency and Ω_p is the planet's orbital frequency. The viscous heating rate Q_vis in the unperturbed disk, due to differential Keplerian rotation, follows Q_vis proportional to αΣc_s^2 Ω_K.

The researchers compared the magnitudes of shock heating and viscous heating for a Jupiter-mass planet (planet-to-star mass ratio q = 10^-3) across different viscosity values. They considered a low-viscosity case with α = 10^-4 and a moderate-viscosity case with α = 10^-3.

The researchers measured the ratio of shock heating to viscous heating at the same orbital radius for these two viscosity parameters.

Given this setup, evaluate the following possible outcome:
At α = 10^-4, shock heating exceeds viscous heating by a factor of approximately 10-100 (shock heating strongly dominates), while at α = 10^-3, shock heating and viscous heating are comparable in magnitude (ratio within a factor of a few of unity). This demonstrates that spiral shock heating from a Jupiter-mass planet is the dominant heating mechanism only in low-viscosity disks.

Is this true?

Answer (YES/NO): NO